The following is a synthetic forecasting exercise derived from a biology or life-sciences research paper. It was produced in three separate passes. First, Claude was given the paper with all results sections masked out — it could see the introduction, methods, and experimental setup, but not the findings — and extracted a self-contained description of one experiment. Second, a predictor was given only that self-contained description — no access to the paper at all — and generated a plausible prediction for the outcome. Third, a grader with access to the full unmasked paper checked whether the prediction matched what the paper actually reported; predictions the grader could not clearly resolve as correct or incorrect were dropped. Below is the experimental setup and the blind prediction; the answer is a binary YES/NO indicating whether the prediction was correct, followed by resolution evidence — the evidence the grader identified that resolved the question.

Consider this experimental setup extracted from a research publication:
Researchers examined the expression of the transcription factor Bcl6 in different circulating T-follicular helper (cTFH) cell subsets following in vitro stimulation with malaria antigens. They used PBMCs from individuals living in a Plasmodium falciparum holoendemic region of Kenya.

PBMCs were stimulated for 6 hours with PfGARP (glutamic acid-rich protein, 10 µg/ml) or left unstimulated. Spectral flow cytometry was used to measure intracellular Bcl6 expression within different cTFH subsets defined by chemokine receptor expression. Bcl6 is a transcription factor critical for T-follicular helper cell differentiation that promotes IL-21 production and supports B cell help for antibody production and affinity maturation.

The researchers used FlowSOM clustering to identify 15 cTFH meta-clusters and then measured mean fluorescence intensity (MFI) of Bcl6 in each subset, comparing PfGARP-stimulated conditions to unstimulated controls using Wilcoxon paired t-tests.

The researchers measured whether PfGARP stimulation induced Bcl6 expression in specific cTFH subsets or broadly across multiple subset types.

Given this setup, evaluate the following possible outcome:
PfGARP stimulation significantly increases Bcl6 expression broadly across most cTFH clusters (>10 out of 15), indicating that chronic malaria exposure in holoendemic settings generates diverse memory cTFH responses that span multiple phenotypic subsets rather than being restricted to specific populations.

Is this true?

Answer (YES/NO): NO